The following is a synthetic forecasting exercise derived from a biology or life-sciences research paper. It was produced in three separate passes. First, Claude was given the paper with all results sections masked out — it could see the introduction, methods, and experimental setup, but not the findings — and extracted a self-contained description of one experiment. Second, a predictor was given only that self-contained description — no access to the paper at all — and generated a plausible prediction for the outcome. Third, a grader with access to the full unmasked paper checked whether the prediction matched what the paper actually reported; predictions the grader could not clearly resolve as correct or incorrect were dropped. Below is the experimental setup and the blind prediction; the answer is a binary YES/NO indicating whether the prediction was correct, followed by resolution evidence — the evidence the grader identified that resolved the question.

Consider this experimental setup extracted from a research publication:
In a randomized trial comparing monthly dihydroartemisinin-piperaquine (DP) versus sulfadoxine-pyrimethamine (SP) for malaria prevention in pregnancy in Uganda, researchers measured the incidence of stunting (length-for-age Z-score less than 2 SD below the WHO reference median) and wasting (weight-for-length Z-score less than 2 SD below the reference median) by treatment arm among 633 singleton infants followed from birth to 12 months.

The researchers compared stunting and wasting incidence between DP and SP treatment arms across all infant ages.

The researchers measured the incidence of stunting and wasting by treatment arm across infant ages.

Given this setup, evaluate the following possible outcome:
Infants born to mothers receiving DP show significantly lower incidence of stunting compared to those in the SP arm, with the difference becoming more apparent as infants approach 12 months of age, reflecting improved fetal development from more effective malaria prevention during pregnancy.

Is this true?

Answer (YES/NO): NO